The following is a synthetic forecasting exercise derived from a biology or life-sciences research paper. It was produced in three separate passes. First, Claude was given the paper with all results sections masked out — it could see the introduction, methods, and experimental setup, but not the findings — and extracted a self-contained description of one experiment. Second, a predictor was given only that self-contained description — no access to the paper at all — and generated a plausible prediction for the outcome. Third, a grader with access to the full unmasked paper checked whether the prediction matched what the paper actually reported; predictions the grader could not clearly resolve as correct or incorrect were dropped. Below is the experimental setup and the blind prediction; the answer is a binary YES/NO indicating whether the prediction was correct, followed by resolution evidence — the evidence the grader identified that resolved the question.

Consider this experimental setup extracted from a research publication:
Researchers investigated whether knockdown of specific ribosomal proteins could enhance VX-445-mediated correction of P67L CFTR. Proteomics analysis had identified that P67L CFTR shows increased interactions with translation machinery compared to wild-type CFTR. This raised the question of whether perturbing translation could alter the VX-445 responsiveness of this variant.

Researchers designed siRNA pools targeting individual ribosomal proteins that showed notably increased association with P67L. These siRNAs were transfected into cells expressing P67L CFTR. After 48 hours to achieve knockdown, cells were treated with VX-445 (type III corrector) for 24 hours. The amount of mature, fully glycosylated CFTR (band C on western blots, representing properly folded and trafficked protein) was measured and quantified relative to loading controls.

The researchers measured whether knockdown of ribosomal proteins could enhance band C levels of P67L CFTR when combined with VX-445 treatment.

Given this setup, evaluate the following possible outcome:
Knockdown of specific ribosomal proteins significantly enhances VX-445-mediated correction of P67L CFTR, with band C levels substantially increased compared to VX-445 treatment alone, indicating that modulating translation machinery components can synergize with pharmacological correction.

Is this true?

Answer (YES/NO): YES